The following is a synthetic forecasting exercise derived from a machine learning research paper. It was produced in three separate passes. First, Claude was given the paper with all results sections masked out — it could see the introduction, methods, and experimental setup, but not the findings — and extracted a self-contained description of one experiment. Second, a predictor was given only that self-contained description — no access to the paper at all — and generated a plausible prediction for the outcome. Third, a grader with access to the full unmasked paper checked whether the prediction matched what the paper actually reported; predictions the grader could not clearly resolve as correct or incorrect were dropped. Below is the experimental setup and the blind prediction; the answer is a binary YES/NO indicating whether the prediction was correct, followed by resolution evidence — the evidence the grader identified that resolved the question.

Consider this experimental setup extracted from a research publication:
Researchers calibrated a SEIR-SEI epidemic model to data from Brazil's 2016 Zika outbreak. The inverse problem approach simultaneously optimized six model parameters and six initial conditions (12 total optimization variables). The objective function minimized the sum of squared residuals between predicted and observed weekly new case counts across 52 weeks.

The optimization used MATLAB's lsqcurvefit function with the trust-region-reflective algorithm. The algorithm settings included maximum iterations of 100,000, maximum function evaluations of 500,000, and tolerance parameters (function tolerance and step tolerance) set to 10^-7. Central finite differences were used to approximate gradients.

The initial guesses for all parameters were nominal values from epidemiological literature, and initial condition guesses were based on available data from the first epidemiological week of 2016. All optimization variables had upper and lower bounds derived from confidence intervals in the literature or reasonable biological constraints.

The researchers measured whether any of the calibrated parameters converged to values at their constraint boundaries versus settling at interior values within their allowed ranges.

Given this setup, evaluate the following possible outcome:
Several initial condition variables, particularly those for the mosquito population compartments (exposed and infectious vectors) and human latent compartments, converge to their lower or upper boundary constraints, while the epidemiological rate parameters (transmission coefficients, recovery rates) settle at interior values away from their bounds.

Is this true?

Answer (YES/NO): NO